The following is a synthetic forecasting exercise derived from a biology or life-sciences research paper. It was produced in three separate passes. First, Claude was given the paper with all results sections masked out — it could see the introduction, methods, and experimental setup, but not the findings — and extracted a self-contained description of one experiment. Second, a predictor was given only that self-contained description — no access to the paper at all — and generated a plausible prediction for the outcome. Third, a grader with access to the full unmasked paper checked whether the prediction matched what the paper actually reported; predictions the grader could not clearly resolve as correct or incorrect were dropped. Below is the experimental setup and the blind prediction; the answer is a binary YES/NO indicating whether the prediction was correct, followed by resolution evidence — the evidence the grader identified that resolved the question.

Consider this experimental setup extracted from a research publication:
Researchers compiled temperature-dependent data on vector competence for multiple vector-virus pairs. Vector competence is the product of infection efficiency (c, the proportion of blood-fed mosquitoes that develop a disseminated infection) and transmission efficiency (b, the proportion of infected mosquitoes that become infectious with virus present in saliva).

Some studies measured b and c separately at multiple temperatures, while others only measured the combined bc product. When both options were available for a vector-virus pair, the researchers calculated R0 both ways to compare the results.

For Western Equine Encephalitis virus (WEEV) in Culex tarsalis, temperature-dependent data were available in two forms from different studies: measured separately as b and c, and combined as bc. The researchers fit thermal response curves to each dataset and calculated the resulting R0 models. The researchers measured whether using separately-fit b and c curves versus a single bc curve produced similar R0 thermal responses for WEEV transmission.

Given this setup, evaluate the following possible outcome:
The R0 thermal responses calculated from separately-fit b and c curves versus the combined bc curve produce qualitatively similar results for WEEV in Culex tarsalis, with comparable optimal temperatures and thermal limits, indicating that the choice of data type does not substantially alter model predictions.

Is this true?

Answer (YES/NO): YES